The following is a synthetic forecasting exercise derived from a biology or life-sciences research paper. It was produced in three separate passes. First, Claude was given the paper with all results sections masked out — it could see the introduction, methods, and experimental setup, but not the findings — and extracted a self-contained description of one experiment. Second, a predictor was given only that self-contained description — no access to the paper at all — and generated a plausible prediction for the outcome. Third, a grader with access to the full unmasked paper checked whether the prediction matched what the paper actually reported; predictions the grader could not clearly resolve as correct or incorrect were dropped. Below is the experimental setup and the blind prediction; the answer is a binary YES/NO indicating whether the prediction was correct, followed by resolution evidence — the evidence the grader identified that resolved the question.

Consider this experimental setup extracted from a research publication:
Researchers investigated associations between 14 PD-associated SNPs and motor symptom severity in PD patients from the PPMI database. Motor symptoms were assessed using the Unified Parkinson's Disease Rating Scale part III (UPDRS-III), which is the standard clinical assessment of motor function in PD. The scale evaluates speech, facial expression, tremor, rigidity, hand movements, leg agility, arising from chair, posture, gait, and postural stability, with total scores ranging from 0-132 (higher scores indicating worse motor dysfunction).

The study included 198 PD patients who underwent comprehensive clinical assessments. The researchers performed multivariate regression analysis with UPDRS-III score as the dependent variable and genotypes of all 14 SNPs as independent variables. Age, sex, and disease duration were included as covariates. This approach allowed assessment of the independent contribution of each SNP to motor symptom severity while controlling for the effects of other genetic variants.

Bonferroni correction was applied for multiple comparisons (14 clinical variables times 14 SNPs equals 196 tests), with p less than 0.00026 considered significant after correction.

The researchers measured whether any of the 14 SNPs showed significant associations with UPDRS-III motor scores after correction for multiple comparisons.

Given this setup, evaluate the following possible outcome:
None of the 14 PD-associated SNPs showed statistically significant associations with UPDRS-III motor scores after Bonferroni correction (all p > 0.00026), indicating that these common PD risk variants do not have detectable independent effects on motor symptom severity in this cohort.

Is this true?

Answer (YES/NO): YES